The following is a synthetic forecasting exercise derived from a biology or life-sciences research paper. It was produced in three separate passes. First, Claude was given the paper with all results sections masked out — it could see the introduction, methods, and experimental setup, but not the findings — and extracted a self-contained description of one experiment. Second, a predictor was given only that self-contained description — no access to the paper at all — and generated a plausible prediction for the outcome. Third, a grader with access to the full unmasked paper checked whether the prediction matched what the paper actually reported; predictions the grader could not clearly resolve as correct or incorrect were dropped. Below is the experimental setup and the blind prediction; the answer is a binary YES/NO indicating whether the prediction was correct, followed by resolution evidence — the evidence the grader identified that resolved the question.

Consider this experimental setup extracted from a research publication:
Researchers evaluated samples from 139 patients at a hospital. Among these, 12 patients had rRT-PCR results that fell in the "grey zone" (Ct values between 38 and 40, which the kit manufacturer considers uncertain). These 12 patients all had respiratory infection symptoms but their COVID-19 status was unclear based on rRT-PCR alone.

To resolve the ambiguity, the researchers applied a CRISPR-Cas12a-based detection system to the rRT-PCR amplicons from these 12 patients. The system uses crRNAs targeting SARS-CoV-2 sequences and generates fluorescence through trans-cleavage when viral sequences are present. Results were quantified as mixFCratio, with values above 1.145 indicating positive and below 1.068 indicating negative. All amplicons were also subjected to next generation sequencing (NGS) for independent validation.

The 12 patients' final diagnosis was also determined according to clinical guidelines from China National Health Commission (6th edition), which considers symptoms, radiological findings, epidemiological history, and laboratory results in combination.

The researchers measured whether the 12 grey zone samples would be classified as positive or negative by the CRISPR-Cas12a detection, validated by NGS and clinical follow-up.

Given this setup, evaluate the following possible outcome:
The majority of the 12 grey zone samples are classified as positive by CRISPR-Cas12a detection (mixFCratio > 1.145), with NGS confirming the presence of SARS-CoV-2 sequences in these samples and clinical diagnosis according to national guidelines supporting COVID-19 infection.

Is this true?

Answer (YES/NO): NO